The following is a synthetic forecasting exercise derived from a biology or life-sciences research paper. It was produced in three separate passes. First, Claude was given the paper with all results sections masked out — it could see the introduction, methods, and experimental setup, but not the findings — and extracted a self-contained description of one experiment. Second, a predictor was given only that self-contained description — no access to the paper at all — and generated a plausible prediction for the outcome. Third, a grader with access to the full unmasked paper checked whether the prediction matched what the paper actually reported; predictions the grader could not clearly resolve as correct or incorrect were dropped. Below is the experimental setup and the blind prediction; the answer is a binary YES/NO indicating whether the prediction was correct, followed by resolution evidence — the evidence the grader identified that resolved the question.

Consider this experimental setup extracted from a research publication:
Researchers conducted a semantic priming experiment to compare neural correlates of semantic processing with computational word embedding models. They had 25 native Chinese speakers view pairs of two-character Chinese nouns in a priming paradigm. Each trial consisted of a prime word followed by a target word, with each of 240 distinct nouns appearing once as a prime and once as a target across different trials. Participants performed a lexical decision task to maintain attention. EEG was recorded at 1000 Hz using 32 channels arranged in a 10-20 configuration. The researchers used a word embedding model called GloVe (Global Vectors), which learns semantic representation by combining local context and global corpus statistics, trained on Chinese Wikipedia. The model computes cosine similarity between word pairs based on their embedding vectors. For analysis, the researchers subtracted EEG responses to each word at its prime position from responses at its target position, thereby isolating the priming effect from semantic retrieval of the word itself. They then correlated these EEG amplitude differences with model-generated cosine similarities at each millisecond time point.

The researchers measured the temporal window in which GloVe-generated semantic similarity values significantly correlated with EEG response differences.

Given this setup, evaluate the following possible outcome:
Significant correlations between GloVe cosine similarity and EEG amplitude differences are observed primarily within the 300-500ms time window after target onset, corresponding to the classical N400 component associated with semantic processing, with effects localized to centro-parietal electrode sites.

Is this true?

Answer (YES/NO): NO